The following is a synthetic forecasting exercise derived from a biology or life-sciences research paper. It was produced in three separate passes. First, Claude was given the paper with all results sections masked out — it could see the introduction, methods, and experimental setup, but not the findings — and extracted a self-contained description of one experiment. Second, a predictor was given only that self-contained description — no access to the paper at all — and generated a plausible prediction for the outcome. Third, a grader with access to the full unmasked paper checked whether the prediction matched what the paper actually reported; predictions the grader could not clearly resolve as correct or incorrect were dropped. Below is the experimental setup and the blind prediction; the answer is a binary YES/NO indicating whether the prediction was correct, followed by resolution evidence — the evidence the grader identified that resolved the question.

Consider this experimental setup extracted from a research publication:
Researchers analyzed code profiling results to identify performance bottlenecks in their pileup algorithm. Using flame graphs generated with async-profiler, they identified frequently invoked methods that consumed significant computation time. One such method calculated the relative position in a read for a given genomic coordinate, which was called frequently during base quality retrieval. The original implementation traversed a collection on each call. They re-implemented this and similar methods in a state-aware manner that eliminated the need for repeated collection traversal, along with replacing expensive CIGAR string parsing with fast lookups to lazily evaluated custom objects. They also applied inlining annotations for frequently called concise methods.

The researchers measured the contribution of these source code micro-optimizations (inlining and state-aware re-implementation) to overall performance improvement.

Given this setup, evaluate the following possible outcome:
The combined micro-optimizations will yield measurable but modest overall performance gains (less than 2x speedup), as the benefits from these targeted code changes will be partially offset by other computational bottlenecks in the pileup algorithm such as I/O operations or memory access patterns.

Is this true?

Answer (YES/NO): YES